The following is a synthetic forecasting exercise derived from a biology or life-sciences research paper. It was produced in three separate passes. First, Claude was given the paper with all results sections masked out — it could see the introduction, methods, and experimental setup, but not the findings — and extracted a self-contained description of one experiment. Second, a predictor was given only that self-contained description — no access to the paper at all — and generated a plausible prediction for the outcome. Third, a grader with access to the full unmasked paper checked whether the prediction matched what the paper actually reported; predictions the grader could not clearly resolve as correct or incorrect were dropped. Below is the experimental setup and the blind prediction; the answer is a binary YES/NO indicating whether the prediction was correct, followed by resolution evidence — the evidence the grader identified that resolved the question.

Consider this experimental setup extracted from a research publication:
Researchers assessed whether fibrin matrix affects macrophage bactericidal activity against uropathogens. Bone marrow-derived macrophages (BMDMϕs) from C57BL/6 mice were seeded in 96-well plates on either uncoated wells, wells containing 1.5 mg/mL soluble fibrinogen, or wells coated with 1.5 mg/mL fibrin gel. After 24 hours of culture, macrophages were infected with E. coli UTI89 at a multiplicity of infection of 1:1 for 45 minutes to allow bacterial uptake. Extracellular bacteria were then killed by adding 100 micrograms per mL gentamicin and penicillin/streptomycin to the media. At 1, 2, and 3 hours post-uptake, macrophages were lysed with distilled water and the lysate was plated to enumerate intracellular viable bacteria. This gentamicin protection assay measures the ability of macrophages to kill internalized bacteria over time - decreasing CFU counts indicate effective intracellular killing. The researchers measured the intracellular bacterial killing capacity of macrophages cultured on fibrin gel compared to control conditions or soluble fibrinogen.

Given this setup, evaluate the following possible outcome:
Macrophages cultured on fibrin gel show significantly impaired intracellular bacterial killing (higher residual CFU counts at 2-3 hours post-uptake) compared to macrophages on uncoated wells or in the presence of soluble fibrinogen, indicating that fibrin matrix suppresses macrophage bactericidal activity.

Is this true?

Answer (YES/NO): YES